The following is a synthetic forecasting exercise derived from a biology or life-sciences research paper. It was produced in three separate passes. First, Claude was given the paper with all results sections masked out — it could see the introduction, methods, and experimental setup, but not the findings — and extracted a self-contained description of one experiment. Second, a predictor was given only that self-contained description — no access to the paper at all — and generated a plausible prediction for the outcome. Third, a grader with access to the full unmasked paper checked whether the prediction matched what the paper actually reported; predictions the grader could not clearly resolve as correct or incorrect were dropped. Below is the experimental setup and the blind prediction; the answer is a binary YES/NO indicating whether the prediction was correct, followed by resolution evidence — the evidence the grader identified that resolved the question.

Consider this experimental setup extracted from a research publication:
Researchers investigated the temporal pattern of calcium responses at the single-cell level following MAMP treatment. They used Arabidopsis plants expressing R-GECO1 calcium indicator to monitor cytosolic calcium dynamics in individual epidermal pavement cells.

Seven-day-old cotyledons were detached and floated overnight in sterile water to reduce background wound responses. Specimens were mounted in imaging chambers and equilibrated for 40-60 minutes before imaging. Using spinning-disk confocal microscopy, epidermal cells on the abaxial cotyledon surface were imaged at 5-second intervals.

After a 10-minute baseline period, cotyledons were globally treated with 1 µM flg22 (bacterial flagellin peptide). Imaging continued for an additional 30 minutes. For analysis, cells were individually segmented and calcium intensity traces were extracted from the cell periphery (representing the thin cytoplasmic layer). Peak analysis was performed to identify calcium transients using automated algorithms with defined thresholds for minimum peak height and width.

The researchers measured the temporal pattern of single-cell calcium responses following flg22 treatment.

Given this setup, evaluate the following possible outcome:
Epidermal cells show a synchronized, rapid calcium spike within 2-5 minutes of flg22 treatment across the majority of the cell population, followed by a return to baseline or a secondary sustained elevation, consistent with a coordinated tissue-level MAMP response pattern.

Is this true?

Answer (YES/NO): NO